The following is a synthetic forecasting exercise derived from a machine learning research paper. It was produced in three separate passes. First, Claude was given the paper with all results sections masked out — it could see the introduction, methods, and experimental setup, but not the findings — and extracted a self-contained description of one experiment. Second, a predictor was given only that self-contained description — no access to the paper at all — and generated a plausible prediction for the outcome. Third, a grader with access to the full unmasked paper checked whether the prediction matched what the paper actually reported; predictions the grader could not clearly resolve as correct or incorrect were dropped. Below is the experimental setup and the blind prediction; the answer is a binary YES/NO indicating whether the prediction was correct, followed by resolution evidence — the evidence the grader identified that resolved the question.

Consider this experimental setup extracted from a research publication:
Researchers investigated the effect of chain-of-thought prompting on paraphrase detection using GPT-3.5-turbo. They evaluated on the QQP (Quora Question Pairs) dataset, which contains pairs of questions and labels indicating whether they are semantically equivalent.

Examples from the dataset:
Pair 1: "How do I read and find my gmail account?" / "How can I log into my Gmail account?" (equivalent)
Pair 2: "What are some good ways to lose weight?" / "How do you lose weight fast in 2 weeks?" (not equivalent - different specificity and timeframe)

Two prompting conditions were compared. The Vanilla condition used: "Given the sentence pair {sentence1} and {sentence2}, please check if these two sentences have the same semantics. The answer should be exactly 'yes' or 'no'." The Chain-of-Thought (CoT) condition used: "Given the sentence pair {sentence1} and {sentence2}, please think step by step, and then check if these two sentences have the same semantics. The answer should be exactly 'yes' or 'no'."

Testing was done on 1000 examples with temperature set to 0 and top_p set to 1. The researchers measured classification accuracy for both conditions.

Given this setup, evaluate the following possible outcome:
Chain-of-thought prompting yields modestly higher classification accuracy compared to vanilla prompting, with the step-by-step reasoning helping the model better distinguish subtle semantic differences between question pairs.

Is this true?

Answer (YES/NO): YES